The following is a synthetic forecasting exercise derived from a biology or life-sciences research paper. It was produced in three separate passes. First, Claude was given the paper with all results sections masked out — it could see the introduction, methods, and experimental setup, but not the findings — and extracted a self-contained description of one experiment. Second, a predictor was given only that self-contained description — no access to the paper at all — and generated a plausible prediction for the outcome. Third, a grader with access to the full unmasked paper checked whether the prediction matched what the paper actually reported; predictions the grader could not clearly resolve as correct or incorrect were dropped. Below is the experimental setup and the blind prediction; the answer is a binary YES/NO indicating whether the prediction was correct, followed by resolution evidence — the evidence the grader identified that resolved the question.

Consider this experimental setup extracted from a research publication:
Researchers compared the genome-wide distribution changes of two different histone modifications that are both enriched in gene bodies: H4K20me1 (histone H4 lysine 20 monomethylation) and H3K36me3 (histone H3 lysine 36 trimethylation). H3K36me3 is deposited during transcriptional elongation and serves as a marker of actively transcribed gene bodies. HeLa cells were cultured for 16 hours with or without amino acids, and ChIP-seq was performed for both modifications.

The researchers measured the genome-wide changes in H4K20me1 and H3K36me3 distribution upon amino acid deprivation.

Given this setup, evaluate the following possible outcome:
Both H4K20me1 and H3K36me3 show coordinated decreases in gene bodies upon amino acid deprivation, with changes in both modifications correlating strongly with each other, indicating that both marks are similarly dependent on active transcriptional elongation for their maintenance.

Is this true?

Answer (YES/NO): NO